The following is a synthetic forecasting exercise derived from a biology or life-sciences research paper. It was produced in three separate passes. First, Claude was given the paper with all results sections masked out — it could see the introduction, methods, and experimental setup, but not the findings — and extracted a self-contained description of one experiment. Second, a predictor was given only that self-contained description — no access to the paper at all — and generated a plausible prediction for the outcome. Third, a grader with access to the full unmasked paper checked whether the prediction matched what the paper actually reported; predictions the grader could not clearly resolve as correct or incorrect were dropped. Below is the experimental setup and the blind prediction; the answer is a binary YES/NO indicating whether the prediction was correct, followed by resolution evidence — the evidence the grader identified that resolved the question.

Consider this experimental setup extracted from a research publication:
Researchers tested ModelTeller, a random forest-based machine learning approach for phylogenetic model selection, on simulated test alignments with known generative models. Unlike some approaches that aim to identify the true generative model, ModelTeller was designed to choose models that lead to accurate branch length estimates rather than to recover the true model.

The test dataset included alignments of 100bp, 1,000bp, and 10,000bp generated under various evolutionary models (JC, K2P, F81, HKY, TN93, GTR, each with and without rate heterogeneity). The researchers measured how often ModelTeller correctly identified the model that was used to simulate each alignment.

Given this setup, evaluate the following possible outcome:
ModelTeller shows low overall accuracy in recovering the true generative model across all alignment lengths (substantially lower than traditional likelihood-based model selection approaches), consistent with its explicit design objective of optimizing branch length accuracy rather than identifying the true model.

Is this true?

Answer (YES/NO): YES